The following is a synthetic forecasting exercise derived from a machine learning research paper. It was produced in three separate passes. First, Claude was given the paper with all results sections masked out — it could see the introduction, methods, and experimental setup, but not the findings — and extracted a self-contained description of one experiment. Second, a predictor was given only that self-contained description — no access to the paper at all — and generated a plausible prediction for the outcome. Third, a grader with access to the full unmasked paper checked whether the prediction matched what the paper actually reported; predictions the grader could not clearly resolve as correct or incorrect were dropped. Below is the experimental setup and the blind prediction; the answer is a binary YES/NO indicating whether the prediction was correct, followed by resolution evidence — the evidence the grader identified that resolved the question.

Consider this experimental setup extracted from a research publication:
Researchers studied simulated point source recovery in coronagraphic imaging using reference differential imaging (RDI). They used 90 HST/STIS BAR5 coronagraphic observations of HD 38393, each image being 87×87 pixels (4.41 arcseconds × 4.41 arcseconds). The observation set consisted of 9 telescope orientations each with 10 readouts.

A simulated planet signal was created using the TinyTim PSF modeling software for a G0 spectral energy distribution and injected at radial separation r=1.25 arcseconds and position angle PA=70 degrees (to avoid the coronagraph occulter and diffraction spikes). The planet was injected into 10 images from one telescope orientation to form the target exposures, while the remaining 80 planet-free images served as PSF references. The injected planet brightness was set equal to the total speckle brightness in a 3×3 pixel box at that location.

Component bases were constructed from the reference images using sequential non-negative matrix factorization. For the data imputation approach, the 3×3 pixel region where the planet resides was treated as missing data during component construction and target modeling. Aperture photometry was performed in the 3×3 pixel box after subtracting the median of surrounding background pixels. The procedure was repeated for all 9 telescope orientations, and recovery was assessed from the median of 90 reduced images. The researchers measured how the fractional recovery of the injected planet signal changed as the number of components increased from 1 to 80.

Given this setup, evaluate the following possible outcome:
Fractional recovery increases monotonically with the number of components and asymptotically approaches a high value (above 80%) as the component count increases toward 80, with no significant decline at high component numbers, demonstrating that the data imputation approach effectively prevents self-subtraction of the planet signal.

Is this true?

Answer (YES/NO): YES